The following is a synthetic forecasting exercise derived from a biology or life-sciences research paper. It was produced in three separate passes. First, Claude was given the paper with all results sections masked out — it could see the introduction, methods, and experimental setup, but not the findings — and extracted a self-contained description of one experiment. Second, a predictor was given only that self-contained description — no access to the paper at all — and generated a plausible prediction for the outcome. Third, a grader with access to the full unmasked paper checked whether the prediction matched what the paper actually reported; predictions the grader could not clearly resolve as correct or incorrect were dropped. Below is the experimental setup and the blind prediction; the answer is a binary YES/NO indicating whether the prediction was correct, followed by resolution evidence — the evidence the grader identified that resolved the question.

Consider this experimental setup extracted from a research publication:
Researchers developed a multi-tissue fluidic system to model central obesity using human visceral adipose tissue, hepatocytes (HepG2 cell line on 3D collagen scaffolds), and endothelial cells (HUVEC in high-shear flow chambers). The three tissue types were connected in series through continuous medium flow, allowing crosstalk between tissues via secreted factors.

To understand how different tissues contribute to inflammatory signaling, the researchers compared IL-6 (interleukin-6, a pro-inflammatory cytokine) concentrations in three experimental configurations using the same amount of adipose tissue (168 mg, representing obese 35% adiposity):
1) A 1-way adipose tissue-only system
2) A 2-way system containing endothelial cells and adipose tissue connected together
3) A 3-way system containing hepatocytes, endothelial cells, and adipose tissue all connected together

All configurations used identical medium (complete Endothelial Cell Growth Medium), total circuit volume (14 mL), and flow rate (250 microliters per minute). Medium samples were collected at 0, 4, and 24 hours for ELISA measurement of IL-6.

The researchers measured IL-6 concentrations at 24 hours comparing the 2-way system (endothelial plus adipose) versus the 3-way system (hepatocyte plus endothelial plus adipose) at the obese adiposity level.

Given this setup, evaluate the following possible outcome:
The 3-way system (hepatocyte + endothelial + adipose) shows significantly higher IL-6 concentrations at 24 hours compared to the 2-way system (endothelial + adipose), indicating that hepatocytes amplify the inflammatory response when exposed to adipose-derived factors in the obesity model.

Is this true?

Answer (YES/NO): YES